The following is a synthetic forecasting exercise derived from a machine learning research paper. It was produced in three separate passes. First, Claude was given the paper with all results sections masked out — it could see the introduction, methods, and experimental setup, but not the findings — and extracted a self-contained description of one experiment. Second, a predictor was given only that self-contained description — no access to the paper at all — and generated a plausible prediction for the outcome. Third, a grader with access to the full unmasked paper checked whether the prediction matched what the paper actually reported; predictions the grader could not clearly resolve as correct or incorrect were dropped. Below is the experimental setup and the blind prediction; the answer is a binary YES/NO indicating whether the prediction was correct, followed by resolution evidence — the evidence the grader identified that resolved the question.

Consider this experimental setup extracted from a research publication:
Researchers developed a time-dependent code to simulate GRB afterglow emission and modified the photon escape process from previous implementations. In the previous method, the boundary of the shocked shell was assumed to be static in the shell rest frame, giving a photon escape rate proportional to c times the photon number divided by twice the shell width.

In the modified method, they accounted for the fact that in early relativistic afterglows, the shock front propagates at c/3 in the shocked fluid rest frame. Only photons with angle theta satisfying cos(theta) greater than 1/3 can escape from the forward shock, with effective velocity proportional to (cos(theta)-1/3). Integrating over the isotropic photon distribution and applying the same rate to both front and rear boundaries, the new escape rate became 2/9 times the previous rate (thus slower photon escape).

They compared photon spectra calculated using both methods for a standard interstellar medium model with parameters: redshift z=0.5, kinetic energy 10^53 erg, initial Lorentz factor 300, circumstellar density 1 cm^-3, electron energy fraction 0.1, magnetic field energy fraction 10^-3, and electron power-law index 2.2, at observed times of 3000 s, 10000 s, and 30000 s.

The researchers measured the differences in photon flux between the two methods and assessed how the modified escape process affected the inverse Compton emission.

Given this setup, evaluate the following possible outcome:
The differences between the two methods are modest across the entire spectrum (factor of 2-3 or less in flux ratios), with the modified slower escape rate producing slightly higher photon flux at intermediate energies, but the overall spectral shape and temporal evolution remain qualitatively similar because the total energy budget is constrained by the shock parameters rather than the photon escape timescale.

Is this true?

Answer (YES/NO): YES